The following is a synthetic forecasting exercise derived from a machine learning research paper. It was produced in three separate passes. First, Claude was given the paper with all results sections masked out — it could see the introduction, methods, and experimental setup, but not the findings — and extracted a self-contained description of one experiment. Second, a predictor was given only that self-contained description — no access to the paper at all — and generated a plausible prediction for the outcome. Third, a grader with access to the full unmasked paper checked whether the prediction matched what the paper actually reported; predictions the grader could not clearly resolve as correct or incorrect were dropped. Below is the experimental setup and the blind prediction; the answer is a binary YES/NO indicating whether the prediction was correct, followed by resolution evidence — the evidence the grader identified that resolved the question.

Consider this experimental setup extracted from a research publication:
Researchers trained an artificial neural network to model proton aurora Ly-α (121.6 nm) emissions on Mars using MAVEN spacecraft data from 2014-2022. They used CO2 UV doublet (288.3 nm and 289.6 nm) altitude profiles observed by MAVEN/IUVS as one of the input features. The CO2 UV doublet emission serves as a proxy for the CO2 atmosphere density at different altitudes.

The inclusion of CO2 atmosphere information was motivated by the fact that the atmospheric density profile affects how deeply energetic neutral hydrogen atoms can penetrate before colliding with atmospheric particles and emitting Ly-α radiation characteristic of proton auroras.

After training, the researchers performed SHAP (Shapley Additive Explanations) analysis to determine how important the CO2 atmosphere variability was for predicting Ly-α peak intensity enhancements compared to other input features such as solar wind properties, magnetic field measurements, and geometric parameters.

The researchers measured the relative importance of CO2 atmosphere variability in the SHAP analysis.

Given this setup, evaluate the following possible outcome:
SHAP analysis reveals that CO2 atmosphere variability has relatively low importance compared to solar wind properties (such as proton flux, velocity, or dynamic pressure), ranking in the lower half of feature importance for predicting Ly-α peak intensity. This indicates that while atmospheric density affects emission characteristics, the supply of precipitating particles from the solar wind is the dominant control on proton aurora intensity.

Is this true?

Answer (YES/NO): NO